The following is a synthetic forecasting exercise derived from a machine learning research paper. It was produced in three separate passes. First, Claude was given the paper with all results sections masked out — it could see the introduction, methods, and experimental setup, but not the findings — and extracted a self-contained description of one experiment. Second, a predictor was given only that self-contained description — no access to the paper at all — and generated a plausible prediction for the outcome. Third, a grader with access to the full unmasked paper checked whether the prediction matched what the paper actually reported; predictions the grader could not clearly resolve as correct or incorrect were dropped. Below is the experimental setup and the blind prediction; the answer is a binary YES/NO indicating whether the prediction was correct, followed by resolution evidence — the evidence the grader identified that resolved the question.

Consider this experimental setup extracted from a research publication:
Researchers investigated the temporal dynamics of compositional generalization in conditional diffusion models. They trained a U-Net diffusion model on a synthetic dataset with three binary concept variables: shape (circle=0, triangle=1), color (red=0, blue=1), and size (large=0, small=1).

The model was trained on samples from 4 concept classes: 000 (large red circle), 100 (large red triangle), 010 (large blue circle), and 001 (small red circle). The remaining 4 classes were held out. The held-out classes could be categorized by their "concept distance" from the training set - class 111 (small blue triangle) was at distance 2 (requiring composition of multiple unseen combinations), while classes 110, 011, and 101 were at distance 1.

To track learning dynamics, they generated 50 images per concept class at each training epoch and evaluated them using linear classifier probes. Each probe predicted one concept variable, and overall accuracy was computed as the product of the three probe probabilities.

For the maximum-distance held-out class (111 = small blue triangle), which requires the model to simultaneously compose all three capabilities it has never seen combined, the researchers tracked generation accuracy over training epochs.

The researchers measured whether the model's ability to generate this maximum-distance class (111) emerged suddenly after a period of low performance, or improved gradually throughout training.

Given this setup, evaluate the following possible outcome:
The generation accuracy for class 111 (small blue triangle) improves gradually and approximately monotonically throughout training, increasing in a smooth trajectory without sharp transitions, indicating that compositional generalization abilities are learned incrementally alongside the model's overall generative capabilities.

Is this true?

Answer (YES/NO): NO